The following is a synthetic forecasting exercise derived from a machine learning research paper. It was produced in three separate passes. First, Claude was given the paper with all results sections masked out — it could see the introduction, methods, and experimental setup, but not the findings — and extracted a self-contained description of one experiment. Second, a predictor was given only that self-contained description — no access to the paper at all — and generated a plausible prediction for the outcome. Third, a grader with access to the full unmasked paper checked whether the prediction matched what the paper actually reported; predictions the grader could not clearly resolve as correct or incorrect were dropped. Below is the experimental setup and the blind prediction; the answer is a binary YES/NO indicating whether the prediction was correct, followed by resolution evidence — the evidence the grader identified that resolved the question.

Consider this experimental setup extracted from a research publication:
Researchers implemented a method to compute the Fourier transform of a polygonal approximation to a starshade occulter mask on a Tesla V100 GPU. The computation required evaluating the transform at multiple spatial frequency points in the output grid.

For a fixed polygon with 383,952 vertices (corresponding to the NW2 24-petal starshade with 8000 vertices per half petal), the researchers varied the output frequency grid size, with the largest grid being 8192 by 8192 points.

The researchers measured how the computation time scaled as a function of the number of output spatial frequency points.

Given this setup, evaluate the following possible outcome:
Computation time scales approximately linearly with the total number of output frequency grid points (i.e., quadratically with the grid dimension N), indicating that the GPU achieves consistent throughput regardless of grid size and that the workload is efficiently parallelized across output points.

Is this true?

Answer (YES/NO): YES